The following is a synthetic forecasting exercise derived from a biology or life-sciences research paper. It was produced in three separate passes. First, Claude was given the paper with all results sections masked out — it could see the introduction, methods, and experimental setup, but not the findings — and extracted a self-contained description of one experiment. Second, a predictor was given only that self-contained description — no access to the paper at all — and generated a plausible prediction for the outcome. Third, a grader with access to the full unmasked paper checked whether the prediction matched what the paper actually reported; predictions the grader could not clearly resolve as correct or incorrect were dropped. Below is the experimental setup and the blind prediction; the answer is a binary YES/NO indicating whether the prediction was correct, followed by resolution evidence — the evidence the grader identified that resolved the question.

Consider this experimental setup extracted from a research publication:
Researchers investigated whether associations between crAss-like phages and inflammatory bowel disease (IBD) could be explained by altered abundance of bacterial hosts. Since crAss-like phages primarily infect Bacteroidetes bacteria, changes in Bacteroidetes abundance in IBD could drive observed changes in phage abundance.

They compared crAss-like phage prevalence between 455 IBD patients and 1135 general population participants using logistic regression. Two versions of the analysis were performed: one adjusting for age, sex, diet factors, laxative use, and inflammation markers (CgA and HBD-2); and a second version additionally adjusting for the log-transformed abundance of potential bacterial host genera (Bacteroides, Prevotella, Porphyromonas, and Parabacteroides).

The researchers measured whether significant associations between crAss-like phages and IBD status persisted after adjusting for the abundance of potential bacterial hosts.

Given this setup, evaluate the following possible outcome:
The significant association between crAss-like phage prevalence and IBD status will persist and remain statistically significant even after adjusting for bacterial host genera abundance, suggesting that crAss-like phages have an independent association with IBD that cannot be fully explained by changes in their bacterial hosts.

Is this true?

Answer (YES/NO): YES